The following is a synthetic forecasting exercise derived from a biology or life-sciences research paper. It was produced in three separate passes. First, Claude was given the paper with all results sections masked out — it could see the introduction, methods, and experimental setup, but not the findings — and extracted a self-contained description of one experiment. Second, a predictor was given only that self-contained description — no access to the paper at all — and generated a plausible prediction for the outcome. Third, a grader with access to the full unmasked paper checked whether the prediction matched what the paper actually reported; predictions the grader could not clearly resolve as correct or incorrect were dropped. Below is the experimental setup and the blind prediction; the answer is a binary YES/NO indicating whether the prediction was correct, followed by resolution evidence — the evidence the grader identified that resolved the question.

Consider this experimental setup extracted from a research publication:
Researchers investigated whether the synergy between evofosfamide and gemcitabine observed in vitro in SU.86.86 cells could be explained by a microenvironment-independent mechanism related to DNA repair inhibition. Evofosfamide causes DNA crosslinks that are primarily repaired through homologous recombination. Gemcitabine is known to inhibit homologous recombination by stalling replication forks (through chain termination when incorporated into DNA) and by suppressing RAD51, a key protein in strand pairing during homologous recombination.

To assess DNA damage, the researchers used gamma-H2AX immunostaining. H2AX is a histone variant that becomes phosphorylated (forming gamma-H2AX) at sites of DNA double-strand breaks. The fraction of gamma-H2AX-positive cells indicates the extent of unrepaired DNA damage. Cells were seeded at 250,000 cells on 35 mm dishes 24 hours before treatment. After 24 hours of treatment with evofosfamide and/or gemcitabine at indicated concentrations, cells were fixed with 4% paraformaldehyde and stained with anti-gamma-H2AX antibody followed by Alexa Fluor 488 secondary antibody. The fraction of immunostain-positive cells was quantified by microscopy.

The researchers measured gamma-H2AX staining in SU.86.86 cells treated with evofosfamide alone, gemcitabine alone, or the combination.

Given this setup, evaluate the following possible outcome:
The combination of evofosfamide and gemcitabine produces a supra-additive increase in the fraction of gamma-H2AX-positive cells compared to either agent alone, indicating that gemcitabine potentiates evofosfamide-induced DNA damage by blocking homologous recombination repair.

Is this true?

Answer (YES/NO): YES